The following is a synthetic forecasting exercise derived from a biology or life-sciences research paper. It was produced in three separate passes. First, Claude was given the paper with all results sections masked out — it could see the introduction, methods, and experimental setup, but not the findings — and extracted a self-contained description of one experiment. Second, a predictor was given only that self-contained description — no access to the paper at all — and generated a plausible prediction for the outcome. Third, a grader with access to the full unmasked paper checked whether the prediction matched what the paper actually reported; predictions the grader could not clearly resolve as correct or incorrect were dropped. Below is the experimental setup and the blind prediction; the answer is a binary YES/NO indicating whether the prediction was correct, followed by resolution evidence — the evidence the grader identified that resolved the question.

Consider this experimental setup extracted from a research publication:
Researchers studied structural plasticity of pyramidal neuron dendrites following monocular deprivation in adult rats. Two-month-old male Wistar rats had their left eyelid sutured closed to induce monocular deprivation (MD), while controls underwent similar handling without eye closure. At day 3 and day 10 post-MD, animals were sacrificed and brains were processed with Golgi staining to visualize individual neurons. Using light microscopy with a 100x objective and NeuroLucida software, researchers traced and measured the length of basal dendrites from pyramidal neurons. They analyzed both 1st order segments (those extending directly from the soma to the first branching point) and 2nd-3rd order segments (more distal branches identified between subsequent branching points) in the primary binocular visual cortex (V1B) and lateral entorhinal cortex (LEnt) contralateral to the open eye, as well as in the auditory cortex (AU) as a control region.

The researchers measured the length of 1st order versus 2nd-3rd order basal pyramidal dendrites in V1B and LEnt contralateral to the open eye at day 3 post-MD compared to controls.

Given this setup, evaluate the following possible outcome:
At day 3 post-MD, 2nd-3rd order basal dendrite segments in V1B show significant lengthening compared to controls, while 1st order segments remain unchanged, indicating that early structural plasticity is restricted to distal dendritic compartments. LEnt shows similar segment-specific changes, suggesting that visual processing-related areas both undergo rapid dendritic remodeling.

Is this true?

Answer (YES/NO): YES